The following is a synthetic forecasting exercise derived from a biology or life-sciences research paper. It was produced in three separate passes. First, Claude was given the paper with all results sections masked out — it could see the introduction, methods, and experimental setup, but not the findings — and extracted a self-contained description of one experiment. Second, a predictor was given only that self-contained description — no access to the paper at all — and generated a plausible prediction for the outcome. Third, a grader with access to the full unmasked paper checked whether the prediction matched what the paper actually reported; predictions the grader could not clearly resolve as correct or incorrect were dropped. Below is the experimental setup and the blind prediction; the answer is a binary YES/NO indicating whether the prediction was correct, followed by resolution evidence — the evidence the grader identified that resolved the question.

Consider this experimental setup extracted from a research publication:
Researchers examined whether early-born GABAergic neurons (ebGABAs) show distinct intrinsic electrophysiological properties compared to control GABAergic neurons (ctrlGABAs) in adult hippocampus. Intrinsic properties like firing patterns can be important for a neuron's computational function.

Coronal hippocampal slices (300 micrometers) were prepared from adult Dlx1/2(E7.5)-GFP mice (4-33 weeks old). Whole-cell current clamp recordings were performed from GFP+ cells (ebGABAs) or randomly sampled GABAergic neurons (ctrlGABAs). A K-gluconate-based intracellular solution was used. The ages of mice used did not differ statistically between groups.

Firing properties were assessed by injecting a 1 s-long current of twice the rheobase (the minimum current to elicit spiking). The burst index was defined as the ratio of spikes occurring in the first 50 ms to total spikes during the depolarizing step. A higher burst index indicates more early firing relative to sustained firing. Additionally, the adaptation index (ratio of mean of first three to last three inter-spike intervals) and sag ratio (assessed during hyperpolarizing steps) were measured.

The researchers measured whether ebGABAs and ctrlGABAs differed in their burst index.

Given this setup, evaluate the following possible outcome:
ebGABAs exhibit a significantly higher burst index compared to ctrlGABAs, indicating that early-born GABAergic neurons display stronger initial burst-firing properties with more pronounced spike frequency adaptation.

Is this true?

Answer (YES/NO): NO